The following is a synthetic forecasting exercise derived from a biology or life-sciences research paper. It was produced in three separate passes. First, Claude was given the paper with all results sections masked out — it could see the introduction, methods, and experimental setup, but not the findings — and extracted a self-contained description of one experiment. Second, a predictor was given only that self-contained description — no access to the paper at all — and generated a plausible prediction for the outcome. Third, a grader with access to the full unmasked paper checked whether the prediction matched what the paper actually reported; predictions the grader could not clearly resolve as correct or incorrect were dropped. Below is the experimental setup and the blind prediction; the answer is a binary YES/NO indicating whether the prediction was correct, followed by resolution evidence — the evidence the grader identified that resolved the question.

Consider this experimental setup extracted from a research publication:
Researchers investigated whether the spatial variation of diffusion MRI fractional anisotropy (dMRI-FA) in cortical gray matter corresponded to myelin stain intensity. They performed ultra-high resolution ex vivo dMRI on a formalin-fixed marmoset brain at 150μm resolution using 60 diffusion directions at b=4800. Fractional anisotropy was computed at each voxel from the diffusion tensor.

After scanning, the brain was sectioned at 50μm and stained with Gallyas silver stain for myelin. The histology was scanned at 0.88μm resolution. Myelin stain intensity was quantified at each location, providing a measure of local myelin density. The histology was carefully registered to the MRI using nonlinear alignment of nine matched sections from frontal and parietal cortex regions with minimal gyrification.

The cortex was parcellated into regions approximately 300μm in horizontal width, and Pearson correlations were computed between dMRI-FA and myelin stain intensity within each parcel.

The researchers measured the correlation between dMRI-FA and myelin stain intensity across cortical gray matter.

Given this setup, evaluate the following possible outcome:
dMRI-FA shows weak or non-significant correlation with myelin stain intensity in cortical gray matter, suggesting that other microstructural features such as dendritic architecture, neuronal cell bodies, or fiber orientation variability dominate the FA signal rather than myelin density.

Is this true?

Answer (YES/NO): YES